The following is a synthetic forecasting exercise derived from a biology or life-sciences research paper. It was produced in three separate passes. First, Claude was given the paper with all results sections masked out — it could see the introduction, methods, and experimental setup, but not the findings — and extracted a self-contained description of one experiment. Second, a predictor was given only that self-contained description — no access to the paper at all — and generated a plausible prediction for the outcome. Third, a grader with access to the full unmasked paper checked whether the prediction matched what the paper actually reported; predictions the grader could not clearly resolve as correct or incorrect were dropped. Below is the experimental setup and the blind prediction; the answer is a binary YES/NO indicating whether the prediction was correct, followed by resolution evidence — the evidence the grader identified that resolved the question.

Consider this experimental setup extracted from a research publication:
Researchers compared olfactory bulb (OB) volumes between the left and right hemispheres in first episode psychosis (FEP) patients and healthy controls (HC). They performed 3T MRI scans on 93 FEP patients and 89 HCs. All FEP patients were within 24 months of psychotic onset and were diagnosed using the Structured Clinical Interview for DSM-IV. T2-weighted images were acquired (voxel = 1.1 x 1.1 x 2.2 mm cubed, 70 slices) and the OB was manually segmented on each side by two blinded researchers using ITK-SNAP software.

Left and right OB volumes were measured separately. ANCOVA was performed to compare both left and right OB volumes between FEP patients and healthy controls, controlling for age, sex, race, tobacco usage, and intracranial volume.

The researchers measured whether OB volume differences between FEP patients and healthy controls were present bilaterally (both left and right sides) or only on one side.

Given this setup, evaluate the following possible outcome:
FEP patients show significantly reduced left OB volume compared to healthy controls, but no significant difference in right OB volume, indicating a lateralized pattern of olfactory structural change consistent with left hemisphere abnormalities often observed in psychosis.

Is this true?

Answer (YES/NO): NO